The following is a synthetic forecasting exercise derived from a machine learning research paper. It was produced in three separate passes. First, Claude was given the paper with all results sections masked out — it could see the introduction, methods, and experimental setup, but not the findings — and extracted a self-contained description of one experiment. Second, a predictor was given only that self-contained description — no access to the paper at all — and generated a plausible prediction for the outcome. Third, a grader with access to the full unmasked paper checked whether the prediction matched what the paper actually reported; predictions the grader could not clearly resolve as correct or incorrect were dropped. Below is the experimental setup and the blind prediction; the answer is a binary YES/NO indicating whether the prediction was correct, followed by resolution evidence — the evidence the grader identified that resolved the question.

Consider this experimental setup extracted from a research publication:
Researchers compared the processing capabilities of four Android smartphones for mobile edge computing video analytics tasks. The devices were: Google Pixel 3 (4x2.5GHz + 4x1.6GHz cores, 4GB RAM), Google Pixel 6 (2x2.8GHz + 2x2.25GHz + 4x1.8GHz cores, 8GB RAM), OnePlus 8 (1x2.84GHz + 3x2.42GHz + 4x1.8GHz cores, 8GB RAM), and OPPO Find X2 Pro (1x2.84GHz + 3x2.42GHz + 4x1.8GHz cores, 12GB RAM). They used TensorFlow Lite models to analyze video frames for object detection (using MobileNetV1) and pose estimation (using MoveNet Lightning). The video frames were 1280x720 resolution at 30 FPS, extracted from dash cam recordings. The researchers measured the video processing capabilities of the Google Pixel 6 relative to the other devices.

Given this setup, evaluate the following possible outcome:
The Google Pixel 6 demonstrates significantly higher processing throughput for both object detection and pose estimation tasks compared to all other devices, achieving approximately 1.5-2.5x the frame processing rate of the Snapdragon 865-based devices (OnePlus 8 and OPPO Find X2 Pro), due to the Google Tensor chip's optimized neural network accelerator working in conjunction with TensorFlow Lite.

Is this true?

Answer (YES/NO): NO